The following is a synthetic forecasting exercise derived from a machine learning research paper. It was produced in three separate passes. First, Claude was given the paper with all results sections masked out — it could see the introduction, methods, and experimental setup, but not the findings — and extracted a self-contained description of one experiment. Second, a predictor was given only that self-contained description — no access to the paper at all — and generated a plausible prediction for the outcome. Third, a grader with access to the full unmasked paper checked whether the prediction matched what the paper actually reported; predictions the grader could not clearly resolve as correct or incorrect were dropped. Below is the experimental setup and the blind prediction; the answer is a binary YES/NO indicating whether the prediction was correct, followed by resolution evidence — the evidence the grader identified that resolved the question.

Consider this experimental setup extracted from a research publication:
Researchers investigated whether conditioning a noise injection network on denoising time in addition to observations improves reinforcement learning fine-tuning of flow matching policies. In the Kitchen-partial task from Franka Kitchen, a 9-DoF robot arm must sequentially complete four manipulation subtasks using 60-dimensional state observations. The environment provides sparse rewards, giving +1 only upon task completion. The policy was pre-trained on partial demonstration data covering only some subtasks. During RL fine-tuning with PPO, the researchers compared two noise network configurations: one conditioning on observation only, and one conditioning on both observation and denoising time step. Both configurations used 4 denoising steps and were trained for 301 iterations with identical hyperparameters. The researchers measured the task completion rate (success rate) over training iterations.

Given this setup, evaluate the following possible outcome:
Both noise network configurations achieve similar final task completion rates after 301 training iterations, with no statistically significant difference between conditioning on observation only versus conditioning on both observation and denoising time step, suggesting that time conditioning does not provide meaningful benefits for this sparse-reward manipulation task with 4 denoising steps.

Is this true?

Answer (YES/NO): NO